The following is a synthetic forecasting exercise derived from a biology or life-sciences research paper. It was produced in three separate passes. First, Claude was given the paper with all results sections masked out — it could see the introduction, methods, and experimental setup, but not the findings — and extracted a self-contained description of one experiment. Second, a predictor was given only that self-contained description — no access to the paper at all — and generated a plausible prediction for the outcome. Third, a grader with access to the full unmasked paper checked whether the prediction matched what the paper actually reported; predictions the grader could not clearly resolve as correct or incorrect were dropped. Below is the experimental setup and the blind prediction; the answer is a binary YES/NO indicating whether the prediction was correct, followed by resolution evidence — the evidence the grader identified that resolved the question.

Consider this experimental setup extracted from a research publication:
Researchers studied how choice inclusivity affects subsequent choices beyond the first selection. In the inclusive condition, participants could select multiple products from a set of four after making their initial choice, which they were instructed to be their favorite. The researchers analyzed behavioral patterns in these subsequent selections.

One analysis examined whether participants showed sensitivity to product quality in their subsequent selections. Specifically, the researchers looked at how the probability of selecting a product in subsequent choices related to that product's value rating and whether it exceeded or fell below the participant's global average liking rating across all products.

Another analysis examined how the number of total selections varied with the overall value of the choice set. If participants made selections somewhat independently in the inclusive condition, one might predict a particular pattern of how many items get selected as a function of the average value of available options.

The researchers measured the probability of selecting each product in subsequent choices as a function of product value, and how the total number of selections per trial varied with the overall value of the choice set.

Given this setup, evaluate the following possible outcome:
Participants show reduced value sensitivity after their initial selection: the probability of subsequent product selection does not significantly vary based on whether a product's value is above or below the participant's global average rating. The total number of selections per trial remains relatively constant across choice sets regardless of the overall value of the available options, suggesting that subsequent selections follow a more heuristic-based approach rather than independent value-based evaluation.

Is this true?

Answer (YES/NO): NO